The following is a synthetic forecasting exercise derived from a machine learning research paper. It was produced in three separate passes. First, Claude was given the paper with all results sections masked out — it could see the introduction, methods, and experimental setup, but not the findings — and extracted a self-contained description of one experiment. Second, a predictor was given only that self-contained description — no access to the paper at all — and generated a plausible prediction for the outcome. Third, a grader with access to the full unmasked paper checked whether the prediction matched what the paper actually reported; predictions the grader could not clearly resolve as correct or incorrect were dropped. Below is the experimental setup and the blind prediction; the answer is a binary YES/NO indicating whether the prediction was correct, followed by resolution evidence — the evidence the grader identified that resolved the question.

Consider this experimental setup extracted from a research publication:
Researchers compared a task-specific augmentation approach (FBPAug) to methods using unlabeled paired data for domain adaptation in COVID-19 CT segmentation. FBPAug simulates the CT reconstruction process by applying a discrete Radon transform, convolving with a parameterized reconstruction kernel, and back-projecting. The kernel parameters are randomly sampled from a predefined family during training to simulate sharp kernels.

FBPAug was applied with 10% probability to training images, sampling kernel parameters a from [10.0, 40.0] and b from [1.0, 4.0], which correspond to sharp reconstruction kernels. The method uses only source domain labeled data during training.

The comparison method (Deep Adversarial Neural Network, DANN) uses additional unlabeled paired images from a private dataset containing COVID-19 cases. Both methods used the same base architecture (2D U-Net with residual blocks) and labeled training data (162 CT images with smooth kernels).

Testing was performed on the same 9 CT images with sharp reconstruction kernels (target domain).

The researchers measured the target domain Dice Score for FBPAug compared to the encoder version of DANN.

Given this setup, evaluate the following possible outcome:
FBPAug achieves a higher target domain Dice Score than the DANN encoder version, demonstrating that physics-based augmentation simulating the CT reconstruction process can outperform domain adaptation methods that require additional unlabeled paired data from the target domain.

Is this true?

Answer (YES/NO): NO